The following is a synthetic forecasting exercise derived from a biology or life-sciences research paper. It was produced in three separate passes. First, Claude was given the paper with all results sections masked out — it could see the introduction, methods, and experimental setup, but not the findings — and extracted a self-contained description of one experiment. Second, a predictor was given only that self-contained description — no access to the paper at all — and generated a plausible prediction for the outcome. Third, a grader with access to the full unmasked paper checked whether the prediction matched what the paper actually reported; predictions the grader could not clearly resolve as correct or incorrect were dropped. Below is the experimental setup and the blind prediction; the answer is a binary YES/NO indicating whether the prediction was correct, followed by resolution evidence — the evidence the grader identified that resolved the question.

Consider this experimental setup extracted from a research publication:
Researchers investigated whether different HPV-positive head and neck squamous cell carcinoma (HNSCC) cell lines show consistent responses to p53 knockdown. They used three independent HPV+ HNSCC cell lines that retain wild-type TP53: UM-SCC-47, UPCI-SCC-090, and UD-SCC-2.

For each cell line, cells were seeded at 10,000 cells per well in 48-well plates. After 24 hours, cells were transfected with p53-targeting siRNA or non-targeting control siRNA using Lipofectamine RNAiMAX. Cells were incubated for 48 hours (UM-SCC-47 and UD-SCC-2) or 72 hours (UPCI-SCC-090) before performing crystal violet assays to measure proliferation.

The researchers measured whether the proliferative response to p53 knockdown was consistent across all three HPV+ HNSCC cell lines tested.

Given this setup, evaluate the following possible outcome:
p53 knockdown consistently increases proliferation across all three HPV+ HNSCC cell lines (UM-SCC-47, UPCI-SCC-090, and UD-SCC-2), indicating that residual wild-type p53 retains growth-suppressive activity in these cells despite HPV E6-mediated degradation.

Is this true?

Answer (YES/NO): YES